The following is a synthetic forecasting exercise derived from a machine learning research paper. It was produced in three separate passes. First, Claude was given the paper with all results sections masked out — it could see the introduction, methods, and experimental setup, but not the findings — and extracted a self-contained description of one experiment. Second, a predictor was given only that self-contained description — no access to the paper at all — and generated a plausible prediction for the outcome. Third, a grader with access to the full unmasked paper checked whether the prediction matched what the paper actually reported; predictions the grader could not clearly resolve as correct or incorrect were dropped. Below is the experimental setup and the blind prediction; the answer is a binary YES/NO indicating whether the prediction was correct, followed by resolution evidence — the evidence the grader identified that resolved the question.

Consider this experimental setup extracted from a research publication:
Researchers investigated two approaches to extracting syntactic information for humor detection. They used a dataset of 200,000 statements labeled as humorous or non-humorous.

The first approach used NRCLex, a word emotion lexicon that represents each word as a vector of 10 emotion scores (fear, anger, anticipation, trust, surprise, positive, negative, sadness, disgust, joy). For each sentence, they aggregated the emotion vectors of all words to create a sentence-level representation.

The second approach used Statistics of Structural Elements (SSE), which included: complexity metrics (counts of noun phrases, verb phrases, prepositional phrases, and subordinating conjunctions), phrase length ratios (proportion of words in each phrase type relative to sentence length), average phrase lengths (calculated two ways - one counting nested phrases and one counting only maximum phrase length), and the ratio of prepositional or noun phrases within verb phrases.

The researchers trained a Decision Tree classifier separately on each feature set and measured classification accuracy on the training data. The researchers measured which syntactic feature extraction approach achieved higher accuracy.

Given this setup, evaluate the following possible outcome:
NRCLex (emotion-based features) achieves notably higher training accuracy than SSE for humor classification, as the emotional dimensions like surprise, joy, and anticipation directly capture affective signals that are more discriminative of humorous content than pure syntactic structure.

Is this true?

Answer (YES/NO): NO